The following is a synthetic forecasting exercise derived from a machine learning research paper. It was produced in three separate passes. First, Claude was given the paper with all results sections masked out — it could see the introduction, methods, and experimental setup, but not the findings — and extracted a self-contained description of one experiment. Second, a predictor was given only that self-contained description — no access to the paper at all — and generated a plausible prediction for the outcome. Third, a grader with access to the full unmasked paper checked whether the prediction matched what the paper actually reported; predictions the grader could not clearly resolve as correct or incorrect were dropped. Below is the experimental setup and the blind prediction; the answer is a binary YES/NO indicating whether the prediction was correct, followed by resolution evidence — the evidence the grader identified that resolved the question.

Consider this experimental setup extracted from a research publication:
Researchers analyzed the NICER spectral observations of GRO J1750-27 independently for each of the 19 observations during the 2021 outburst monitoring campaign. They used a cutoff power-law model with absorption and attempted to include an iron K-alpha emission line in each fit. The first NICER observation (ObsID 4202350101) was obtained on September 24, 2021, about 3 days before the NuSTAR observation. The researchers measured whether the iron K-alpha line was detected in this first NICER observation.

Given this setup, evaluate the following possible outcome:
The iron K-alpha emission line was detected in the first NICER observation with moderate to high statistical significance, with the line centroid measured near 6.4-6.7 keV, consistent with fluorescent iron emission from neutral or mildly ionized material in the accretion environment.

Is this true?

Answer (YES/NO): NO